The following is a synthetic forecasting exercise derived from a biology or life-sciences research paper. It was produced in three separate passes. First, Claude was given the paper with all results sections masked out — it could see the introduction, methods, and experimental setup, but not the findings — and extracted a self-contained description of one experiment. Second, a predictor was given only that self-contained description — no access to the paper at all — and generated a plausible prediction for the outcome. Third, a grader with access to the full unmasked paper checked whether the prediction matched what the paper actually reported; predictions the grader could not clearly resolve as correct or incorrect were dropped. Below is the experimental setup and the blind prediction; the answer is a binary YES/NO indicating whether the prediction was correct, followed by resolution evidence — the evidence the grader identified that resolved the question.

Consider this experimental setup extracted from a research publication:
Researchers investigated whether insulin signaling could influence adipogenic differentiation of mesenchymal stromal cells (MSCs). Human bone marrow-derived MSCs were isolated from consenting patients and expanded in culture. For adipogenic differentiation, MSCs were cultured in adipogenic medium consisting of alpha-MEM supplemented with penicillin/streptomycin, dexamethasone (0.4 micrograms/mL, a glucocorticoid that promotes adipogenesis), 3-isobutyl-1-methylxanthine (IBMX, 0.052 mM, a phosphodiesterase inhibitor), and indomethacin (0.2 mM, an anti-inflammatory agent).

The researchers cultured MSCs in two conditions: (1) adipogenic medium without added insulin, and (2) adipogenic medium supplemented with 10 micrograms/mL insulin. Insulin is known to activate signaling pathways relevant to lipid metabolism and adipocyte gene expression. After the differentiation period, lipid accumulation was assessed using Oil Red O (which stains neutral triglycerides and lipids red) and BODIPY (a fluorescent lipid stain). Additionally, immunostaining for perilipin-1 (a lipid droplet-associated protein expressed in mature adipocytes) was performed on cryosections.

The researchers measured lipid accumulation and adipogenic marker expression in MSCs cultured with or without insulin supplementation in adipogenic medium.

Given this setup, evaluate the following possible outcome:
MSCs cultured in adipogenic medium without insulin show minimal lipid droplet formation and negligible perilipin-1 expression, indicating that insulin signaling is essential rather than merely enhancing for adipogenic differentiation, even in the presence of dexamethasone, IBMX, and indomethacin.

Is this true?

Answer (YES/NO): NO